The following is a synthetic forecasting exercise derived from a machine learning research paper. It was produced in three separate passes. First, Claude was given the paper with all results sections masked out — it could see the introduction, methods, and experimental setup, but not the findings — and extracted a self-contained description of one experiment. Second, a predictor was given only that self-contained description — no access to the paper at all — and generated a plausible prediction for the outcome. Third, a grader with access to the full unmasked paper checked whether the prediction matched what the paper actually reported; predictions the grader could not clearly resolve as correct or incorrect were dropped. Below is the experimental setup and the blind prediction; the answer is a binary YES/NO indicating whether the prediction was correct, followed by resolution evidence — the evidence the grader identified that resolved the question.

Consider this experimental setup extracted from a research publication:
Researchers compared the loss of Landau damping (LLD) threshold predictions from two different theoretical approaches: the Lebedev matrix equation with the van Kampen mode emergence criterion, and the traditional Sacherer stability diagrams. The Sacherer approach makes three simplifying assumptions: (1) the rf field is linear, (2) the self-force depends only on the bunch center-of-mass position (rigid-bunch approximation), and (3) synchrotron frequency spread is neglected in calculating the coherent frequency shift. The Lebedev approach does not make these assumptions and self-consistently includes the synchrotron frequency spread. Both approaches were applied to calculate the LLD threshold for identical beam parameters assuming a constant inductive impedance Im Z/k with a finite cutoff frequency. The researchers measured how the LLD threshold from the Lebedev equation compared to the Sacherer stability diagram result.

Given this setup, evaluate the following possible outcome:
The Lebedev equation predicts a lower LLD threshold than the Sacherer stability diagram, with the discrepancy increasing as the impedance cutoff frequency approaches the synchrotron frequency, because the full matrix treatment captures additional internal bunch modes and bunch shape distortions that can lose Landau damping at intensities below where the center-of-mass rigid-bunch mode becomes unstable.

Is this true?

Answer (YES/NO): NO